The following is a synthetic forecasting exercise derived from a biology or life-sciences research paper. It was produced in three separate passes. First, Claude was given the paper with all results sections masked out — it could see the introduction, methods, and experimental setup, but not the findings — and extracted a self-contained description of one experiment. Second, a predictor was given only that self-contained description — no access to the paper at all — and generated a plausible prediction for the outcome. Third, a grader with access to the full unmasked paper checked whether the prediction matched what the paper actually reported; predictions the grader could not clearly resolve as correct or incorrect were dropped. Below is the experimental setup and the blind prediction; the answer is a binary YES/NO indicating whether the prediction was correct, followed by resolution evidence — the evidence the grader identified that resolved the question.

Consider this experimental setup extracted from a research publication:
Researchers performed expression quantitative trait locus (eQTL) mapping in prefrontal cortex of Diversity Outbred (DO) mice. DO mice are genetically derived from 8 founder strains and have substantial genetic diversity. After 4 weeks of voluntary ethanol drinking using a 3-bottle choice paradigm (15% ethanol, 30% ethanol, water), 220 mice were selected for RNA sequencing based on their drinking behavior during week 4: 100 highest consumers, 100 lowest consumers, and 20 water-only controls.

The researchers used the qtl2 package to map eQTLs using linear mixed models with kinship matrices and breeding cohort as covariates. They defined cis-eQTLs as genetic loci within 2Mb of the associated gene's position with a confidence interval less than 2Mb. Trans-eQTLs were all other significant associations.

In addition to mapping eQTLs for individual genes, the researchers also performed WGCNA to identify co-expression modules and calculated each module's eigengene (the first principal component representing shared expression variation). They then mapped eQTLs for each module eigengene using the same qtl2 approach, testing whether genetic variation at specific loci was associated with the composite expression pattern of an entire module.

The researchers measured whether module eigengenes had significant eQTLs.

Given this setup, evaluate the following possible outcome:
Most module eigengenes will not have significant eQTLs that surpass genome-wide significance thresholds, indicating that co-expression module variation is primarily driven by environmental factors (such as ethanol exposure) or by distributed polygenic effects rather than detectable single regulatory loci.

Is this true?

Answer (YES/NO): YES